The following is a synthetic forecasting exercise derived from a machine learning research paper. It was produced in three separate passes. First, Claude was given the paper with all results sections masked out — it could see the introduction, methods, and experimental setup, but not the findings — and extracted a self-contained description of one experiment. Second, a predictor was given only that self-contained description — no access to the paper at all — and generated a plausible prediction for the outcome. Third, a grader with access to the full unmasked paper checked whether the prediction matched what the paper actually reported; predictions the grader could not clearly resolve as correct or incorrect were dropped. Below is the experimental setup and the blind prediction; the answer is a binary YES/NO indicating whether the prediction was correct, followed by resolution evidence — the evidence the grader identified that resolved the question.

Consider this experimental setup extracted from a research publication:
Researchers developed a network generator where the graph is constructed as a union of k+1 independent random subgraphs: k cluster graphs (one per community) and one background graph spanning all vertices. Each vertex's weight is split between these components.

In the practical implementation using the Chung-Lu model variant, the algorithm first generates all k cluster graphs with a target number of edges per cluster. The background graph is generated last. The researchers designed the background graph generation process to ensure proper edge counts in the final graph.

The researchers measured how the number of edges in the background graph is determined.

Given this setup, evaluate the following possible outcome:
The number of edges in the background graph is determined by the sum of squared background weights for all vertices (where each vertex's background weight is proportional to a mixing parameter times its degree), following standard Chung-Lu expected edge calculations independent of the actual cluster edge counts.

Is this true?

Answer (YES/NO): NO